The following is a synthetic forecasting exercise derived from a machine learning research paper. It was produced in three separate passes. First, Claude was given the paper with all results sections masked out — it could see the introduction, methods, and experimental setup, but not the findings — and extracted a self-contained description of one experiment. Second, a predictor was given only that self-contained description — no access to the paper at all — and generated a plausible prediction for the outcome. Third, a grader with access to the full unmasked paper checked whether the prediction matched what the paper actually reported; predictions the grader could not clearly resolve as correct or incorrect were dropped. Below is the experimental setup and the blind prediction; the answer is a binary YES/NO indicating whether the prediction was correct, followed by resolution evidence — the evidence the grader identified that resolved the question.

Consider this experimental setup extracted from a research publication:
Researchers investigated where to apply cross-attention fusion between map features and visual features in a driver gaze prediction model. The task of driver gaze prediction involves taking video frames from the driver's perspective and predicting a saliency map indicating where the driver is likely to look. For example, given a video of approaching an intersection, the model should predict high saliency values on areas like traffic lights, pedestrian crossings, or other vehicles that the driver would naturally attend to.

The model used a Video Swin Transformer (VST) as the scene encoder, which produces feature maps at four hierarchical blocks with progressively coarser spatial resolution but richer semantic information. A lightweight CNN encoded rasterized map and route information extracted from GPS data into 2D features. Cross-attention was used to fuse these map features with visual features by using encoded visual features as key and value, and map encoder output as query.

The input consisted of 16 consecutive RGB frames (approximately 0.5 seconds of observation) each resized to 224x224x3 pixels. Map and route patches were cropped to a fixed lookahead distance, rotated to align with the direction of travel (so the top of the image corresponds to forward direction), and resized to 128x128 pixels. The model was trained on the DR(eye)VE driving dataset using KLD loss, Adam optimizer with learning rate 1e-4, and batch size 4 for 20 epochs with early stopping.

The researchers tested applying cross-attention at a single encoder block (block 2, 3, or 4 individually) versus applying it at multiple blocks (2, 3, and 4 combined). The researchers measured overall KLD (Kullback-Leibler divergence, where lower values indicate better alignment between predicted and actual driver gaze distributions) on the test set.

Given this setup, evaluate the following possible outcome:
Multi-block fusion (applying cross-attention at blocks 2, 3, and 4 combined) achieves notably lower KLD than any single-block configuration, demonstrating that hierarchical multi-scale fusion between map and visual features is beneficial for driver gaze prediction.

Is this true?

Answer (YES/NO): NO